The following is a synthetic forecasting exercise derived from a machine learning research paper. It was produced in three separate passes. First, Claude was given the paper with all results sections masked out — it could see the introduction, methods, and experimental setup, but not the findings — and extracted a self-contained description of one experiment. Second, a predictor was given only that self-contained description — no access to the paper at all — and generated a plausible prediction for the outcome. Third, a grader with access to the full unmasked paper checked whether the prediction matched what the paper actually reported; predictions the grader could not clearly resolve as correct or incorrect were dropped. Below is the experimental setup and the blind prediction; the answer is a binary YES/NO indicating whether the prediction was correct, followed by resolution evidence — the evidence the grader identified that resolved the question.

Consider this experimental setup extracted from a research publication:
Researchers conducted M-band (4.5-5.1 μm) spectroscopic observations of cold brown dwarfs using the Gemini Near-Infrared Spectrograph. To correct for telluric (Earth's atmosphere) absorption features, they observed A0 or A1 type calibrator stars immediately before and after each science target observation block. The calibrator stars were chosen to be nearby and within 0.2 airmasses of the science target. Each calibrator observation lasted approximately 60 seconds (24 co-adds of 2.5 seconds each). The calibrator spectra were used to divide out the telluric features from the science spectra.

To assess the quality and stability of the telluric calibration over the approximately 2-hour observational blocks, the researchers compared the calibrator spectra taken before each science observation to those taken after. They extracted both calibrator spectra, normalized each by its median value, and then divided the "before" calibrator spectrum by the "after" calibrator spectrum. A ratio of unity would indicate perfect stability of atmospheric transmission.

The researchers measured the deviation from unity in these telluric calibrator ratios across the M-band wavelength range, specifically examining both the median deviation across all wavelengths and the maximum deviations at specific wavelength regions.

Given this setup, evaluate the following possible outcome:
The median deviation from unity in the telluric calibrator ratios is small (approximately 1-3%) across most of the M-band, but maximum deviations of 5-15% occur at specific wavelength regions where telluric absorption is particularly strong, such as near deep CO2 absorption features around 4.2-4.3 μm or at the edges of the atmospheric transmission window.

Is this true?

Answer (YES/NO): YES